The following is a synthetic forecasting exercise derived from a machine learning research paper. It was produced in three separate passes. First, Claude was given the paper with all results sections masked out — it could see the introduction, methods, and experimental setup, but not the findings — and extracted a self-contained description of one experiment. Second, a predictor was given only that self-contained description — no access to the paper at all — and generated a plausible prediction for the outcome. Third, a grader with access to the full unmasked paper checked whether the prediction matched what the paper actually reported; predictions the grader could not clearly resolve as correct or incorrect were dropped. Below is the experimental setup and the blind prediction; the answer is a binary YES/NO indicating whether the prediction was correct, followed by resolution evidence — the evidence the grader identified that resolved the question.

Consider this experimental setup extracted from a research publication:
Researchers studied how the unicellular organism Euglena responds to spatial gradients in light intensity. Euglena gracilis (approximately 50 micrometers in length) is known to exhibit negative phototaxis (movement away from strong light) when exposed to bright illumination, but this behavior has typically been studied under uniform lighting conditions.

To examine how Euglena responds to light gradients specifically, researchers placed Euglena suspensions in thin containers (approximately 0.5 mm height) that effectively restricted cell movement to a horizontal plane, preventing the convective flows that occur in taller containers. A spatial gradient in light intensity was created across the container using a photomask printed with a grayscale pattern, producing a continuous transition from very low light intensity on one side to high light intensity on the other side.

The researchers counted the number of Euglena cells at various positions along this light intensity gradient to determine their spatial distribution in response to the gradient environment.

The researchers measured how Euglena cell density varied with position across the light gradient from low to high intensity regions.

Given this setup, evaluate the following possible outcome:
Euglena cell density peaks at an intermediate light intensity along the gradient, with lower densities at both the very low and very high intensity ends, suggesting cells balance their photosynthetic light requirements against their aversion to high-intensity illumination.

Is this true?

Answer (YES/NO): YES